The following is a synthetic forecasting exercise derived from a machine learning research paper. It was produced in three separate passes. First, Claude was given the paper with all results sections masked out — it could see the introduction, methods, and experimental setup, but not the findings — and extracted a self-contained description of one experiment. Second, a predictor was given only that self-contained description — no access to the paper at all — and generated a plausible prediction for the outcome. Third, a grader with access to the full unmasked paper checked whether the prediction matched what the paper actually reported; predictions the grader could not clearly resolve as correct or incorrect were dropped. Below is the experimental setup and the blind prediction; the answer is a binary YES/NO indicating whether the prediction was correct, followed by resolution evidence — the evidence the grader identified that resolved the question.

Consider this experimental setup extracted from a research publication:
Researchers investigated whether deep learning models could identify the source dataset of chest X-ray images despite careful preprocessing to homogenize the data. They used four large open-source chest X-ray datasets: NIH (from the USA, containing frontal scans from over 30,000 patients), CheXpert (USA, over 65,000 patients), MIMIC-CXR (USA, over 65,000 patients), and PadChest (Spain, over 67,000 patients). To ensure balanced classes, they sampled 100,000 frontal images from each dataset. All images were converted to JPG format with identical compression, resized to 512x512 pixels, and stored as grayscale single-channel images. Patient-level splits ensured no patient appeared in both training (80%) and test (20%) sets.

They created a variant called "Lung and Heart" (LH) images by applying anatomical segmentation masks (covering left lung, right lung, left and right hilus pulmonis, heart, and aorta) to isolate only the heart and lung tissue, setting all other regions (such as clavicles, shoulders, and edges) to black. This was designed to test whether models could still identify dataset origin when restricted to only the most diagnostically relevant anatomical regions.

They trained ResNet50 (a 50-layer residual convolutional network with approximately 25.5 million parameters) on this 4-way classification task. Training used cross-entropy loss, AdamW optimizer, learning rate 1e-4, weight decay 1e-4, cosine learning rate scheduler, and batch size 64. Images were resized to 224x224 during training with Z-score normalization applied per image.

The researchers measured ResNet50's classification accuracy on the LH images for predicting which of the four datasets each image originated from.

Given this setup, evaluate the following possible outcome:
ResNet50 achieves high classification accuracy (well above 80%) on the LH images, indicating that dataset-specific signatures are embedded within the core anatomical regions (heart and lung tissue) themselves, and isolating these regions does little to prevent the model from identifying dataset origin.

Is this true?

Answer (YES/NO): YES